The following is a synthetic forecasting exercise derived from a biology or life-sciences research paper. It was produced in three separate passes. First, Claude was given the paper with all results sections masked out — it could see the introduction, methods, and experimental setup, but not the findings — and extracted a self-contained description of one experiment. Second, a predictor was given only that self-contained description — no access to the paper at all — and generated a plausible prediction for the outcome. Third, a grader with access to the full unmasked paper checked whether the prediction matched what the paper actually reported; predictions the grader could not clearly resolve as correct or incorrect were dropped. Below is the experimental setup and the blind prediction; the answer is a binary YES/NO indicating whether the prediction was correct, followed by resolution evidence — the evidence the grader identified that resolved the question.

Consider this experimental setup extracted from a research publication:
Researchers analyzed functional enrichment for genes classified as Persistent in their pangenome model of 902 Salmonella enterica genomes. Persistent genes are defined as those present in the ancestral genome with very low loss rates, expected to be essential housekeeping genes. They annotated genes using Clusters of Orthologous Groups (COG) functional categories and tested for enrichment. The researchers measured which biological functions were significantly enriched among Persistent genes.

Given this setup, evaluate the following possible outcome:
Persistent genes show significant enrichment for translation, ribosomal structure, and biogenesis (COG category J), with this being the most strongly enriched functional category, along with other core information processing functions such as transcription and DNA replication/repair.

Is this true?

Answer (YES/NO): NO